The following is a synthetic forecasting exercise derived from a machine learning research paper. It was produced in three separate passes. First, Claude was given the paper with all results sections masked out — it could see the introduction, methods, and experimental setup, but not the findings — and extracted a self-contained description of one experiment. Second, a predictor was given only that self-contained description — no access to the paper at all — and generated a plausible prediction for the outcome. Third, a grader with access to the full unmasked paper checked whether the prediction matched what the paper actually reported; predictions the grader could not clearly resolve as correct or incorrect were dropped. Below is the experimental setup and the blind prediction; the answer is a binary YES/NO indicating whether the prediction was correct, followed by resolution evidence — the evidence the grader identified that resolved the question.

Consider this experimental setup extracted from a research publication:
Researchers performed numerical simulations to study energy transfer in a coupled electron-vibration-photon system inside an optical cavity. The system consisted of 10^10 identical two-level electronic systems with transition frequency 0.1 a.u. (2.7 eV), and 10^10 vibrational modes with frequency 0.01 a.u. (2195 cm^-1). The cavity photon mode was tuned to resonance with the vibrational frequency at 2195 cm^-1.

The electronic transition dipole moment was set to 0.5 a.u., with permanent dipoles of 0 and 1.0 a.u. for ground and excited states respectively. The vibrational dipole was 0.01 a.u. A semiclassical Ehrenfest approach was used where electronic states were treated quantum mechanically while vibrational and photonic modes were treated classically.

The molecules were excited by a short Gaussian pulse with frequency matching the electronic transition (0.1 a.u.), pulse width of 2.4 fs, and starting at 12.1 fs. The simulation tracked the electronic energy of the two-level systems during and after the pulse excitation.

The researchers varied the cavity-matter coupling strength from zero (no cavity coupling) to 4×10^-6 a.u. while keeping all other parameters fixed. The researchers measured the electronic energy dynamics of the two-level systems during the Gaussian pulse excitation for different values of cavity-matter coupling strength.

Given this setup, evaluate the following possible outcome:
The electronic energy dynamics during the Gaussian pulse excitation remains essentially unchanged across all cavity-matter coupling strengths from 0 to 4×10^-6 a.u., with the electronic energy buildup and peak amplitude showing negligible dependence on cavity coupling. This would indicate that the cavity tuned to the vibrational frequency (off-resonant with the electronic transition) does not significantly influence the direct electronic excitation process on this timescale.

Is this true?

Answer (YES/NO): NO